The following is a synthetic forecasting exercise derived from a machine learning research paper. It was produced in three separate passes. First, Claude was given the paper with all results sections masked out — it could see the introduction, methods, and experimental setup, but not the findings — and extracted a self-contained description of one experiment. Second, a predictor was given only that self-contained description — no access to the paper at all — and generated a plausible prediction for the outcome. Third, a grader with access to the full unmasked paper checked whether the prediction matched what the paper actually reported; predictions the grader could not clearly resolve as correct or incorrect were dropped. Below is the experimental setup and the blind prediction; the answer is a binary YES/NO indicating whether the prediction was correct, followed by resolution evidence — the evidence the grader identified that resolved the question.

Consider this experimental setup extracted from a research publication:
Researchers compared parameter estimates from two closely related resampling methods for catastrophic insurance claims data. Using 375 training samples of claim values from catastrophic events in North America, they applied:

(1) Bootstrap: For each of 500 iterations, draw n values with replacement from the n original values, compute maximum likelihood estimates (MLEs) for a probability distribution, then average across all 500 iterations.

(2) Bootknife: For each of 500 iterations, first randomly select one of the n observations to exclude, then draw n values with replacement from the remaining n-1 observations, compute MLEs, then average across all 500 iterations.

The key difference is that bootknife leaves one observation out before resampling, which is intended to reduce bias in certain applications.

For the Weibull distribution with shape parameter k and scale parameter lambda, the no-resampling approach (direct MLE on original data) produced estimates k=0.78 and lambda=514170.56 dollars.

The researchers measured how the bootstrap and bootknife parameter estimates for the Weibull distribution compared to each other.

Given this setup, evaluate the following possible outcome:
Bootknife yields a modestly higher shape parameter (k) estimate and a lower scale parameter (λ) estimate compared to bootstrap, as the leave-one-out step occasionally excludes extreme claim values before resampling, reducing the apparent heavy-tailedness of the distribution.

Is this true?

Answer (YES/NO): NO